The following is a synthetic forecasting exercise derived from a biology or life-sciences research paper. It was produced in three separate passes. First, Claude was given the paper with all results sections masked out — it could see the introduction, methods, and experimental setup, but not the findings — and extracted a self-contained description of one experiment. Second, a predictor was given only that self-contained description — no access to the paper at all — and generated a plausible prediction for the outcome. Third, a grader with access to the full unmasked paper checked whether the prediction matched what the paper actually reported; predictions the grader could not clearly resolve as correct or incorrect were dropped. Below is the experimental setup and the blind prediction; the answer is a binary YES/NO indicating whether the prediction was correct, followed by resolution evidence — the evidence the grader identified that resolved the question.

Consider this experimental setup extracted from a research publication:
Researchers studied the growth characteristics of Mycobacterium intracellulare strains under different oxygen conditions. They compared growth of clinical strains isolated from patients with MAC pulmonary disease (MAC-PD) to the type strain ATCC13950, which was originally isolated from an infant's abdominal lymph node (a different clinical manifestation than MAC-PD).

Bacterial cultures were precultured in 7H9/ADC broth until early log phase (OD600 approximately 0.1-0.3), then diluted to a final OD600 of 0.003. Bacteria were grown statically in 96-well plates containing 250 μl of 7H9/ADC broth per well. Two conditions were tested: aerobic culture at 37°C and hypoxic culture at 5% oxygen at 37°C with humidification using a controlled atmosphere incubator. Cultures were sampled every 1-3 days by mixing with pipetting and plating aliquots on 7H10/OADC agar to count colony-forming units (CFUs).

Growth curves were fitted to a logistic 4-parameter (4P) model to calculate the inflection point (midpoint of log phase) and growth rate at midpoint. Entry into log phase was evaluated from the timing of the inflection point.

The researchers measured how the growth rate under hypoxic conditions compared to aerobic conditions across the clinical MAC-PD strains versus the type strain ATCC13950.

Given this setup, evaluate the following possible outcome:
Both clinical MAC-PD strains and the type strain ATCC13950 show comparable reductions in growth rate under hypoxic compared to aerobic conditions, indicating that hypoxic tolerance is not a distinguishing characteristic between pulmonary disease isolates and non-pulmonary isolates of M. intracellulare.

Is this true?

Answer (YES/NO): NO